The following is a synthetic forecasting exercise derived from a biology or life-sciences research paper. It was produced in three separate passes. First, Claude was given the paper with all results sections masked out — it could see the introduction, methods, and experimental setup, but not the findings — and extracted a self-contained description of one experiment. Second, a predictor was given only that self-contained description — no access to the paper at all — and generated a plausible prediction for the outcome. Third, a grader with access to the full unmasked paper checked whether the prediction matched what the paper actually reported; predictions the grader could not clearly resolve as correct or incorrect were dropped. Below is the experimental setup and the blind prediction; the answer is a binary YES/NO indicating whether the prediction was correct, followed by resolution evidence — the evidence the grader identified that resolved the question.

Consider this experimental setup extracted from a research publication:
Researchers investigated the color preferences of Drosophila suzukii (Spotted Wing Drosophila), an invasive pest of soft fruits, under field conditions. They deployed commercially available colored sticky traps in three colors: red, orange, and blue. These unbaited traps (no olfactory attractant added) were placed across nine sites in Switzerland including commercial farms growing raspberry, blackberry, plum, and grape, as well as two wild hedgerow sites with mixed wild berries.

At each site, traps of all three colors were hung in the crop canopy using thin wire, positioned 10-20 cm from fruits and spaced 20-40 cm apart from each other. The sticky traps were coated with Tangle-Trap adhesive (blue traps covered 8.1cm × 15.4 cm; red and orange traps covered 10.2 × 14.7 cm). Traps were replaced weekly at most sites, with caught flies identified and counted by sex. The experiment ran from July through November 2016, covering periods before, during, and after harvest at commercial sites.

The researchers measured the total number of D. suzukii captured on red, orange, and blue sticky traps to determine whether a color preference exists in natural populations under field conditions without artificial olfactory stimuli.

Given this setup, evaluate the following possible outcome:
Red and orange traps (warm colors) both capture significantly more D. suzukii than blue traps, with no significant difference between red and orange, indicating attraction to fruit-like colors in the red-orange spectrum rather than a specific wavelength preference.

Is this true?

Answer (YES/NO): NO